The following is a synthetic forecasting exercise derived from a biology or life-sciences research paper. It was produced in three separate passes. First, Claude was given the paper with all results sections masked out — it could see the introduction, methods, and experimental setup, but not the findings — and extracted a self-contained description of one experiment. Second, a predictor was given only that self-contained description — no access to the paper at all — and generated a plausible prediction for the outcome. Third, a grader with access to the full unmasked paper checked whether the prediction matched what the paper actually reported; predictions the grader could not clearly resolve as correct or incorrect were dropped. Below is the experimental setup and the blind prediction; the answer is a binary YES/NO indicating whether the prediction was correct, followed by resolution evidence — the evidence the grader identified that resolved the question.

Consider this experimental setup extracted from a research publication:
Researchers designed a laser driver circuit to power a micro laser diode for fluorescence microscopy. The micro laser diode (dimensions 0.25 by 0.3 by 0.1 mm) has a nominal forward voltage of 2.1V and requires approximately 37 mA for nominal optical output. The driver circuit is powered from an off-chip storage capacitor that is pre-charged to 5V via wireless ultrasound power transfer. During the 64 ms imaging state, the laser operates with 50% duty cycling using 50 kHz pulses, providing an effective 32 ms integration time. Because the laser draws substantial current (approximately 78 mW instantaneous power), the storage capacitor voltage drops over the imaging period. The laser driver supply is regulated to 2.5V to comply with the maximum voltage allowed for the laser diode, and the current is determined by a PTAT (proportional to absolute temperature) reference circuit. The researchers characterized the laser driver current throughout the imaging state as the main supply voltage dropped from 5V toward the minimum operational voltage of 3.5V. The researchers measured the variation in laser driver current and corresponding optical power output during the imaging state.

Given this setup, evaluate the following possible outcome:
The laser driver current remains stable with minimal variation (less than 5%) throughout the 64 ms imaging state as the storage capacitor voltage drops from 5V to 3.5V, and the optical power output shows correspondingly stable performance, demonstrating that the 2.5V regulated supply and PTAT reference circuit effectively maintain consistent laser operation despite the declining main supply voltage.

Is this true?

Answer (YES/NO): NO